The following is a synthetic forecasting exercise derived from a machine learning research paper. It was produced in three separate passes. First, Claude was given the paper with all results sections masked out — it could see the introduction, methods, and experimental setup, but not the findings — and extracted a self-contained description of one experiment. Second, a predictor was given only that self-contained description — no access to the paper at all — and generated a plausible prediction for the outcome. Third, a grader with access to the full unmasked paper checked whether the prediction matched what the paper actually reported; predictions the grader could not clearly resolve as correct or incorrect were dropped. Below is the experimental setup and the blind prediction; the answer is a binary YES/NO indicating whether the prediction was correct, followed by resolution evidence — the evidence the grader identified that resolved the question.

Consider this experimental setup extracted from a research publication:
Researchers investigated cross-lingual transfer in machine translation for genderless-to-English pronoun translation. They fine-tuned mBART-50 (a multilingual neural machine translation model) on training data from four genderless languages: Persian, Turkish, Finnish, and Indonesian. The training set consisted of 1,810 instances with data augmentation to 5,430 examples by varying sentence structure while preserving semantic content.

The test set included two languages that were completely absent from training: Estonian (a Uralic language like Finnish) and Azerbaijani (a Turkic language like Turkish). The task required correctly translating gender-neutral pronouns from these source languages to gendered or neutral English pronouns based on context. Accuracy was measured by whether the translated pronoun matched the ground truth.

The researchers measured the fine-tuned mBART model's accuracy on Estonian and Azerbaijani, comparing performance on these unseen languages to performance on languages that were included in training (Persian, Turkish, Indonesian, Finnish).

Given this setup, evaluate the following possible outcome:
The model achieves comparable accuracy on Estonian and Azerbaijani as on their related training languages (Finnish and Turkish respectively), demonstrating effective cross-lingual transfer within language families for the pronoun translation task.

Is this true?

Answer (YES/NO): YES